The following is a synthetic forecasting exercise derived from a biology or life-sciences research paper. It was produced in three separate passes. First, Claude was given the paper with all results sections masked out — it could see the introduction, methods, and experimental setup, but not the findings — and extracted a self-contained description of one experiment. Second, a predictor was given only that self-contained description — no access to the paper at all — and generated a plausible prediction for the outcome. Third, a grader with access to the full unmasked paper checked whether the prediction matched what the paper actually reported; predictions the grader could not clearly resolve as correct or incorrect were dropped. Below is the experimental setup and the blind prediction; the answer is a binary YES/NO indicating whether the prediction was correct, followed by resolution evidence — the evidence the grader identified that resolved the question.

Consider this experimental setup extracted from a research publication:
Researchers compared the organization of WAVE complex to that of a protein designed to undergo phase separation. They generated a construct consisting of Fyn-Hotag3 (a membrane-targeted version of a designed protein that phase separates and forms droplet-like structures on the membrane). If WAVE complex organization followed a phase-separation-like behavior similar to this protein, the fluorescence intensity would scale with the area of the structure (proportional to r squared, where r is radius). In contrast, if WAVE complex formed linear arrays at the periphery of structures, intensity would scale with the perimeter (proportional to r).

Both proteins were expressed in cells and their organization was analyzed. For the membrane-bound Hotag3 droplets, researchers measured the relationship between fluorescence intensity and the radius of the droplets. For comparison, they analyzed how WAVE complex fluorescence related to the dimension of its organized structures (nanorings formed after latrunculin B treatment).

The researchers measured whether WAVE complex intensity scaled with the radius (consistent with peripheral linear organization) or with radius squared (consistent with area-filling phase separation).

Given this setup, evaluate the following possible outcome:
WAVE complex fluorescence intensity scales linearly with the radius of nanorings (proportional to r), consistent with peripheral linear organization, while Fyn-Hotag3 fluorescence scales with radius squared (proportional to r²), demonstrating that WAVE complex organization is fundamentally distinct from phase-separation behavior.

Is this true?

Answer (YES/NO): YES